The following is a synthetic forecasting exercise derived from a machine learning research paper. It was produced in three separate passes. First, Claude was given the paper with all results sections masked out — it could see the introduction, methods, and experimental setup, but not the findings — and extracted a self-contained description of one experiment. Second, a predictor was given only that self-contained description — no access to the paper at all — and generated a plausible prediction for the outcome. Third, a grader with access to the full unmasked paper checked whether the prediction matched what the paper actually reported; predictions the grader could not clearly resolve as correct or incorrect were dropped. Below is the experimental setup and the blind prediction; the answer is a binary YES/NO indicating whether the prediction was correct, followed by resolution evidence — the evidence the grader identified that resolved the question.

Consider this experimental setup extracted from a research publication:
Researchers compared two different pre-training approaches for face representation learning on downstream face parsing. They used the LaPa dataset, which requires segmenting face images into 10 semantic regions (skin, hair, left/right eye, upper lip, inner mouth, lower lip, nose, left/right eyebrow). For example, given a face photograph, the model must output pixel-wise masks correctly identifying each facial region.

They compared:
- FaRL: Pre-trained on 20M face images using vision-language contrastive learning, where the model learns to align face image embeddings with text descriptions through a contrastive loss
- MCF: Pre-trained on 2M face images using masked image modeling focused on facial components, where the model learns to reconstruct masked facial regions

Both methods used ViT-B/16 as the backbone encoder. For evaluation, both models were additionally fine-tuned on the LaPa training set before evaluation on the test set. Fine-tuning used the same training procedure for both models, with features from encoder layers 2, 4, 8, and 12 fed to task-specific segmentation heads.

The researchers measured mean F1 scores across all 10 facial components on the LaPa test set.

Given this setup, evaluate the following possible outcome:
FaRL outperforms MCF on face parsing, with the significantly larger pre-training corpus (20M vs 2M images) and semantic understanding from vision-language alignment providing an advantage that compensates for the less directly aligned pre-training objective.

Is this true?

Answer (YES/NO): YES